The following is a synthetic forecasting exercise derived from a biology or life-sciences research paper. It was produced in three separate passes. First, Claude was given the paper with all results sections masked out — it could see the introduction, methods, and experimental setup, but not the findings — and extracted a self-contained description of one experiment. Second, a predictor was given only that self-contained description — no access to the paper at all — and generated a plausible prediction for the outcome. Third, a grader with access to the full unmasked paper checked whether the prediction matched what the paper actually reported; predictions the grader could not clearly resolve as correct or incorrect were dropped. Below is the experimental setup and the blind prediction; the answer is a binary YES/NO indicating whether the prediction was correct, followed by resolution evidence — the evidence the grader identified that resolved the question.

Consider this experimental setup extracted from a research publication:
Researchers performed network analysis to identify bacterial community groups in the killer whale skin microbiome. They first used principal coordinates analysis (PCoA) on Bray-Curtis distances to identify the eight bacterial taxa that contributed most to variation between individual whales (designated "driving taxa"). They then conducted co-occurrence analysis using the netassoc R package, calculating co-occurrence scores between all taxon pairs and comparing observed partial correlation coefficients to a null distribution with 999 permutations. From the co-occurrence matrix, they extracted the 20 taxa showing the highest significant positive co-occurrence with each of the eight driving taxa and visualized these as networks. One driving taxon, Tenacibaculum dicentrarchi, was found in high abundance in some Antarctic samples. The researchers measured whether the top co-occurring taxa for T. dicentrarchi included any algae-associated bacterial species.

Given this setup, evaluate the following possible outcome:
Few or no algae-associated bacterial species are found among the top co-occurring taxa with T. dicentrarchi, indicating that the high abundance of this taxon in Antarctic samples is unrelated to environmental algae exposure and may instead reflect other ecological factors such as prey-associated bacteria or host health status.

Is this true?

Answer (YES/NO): NO